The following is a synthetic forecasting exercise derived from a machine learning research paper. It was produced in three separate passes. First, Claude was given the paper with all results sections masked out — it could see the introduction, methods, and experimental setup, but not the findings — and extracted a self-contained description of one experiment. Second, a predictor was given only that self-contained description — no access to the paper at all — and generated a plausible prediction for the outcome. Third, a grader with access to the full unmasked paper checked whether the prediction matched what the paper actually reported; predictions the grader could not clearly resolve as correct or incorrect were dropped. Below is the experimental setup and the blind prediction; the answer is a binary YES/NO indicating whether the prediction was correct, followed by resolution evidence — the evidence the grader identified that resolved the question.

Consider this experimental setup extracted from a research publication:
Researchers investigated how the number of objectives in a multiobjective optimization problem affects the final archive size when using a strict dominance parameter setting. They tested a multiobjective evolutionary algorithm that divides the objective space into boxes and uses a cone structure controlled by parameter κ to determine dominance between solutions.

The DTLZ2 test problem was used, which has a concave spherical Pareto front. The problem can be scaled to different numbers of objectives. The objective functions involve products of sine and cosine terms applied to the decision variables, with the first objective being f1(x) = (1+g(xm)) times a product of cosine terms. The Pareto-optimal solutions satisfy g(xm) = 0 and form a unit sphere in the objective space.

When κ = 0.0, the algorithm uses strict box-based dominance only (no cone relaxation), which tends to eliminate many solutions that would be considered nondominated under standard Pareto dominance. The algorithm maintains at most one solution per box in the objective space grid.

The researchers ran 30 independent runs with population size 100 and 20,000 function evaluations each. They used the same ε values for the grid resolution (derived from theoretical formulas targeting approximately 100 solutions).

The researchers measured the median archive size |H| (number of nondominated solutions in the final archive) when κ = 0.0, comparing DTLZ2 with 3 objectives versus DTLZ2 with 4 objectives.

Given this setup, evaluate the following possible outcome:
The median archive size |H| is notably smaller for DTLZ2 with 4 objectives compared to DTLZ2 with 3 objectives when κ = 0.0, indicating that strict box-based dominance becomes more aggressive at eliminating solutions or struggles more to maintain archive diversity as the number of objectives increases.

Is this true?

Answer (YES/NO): YES